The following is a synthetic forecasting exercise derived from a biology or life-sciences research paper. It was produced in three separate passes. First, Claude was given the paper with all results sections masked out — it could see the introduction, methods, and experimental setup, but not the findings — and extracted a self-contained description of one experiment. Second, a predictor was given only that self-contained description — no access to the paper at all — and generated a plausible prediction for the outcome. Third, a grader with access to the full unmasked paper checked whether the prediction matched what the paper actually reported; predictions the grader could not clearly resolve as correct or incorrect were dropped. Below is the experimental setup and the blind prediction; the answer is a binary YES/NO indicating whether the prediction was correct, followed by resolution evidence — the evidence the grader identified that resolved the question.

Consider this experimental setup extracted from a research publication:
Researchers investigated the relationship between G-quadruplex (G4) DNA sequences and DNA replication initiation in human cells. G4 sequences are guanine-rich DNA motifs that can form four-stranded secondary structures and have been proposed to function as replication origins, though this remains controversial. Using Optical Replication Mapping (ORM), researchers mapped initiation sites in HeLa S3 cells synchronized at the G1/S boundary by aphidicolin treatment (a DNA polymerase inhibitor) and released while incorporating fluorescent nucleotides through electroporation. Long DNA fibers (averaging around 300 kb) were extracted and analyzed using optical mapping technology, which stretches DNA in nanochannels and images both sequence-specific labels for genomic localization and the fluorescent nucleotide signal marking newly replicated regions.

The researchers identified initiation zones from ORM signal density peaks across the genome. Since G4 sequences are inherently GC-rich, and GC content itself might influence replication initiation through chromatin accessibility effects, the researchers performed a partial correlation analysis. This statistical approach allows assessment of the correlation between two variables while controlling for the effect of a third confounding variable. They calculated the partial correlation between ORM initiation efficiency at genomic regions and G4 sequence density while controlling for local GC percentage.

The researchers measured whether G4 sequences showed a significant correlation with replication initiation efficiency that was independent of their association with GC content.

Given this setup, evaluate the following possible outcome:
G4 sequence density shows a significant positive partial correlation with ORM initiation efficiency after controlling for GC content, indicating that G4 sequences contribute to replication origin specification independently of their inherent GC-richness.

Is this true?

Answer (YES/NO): NO